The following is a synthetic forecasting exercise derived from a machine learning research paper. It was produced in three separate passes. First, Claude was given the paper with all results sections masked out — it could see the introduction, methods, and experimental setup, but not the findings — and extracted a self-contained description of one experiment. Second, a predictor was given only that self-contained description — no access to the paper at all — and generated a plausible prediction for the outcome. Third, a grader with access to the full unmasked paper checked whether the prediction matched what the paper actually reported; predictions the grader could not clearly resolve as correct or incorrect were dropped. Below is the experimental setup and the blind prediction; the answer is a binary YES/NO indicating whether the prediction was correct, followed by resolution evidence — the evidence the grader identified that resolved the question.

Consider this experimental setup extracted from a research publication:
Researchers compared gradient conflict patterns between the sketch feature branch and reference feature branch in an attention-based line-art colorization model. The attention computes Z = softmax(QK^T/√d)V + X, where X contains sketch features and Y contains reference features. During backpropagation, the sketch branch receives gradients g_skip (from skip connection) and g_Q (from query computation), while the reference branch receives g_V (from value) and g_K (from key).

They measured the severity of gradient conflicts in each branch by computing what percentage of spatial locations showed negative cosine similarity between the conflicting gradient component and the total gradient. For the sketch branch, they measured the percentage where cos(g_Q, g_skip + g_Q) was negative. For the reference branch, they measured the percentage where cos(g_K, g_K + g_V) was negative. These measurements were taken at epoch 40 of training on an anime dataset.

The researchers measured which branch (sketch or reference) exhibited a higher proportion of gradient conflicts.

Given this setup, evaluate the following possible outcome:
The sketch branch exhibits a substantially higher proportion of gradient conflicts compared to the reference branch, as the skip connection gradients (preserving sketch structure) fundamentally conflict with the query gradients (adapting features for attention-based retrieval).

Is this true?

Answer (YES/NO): YES